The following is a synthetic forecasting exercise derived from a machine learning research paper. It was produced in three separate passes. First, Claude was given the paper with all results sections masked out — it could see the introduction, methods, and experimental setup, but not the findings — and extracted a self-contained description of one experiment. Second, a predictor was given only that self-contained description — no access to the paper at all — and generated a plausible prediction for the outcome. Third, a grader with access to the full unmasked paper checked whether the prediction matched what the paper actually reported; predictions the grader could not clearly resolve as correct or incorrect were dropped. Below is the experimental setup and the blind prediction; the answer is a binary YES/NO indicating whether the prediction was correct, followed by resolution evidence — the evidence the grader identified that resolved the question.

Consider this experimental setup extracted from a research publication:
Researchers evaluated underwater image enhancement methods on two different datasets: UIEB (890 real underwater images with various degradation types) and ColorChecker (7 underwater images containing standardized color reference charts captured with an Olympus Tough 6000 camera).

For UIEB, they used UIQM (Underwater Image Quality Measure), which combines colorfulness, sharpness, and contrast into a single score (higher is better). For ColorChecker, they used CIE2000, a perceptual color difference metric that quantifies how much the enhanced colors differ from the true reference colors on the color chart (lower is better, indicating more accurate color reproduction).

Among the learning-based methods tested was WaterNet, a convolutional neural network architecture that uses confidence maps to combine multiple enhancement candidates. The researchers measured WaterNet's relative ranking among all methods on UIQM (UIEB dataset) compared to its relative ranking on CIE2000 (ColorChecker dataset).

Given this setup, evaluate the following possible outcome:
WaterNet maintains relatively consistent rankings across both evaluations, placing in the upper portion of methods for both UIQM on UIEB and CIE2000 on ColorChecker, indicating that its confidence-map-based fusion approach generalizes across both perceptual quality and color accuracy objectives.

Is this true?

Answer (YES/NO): YES